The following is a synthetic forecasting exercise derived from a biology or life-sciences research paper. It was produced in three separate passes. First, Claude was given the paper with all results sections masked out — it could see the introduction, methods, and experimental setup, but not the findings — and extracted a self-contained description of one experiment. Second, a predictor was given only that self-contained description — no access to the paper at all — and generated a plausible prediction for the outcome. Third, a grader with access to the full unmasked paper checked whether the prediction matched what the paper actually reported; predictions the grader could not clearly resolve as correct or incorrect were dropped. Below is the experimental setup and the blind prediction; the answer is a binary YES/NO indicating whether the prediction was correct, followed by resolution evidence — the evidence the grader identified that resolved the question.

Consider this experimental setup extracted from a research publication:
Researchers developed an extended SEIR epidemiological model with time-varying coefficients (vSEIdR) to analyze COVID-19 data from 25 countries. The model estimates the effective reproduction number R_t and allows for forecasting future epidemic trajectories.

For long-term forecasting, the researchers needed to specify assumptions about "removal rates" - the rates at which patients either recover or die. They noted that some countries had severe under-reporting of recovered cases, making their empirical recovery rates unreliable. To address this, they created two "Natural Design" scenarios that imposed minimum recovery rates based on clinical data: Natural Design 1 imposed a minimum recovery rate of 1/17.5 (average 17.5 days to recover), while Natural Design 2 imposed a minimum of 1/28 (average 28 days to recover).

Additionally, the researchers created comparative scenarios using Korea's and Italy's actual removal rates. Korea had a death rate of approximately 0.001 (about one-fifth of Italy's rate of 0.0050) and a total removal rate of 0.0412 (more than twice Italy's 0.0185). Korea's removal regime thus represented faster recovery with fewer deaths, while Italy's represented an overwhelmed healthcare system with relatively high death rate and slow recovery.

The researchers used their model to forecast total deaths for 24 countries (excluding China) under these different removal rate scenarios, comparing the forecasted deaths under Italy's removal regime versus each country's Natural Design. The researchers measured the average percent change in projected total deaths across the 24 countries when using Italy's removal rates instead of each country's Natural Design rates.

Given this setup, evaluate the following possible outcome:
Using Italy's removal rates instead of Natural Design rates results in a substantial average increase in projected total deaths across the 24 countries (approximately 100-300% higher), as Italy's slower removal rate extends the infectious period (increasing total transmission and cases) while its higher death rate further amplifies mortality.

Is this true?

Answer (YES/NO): YES